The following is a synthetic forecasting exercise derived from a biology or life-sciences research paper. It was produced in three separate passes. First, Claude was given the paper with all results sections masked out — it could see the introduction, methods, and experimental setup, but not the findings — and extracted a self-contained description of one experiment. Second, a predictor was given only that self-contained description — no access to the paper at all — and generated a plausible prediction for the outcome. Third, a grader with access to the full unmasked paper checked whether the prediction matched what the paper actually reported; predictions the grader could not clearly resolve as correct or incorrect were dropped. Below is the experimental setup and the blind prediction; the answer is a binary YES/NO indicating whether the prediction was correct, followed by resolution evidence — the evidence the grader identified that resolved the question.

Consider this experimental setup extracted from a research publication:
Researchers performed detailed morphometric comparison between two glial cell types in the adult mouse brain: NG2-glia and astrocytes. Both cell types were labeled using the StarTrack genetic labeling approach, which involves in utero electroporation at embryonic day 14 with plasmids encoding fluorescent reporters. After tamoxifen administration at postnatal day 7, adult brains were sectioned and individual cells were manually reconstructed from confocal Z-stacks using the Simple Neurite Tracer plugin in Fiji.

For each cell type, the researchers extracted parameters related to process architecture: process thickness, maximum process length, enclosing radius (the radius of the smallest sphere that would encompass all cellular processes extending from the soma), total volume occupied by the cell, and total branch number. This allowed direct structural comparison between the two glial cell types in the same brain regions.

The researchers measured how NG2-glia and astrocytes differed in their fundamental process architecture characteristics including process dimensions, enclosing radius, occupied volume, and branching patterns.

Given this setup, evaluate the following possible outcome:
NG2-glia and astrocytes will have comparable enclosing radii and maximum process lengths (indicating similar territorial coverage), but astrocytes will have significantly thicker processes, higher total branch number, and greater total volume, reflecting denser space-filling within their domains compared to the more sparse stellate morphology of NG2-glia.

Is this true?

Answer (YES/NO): NO